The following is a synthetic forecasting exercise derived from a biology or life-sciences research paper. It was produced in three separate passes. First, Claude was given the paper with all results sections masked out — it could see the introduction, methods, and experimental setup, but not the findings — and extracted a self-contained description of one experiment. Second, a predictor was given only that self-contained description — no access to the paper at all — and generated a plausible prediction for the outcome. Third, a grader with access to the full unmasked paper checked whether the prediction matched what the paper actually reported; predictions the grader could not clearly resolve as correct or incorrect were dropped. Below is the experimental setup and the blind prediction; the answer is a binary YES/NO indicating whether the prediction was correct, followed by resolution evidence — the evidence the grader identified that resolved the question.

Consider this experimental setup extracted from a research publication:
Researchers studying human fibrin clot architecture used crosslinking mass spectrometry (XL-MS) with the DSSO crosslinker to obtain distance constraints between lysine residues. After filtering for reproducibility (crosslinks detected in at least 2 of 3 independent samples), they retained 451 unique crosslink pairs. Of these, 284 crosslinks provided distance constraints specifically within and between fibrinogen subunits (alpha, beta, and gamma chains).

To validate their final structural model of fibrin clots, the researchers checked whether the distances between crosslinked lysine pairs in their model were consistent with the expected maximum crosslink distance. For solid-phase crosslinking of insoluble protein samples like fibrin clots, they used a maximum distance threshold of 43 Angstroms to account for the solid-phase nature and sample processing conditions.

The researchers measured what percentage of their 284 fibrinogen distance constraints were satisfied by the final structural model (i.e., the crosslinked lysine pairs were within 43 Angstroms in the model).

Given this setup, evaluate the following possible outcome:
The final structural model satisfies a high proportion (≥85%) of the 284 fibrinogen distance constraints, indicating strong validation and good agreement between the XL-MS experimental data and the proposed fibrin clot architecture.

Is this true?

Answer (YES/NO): YES